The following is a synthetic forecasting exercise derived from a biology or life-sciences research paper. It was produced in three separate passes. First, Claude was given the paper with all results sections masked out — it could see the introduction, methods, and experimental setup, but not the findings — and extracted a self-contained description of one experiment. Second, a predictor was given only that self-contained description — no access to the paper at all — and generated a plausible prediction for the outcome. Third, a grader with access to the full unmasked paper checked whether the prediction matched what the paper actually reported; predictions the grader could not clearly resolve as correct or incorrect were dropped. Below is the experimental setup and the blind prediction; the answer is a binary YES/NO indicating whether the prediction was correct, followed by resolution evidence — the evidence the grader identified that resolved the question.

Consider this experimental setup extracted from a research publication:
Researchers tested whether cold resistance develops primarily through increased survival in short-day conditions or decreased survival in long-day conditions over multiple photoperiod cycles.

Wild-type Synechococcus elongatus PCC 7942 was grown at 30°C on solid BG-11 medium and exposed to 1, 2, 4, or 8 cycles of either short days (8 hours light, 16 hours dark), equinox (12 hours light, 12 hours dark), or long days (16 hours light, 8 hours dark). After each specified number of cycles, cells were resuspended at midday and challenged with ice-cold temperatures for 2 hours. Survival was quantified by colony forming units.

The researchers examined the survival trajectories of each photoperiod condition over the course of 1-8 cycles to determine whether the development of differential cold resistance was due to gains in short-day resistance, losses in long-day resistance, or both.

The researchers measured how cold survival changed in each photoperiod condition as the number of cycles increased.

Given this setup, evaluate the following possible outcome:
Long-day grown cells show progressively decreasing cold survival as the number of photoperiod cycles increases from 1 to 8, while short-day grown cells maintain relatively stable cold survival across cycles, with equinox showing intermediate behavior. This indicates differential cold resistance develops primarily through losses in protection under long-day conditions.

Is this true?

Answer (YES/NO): NO